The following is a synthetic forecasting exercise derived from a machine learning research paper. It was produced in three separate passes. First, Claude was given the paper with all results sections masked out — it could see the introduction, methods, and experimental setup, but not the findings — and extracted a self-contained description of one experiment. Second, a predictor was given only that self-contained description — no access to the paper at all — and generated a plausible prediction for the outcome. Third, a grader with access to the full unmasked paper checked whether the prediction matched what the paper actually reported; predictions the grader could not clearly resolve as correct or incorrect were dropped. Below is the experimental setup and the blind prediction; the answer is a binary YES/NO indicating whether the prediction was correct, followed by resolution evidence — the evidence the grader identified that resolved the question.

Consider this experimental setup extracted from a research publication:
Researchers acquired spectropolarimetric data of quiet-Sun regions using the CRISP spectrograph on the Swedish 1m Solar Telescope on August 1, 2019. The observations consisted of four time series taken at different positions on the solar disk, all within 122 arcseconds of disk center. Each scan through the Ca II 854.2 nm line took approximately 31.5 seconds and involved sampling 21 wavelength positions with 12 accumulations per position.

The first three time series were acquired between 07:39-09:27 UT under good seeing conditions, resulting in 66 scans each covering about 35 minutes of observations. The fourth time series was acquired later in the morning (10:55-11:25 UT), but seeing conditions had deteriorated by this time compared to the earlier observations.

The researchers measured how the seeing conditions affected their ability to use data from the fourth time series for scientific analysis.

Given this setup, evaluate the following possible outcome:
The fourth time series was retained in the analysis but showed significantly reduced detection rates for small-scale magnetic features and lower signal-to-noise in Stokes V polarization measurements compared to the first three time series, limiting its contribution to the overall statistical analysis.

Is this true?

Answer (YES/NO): NO